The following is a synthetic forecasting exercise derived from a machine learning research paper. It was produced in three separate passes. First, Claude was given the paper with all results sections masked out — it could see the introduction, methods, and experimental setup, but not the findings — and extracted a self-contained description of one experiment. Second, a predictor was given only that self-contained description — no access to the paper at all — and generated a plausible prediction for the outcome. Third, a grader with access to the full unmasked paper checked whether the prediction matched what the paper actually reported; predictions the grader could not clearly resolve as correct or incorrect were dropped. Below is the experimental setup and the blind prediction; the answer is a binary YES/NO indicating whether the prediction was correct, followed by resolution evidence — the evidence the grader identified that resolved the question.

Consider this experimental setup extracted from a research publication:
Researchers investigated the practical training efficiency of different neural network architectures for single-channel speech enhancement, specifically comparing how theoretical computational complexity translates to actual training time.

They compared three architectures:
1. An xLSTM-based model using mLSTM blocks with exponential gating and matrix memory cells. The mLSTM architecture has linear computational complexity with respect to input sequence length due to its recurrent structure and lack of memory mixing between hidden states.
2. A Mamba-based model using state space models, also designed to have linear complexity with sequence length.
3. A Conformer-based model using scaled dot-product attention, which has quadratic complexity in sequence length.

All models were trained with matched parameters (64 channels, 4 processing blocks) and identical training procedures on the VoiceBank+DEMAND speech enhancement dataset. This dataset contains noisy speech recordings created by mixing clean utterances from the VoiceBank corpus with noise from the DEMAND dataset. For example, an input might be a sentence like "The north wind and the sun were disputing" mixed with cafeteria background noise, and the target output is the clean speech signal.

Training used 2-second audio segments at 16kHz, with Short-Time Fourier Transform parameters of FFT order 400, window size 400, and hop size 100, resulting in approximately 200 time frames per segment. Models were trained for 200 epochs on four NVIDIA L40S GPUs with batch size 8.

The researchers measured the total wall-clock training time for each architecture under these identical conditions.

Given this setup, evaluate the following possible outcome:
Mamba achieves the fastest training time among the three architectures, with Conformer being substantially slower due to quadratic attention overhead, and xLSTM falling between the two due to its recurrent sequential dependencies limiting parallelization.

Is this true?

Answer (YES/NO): NO